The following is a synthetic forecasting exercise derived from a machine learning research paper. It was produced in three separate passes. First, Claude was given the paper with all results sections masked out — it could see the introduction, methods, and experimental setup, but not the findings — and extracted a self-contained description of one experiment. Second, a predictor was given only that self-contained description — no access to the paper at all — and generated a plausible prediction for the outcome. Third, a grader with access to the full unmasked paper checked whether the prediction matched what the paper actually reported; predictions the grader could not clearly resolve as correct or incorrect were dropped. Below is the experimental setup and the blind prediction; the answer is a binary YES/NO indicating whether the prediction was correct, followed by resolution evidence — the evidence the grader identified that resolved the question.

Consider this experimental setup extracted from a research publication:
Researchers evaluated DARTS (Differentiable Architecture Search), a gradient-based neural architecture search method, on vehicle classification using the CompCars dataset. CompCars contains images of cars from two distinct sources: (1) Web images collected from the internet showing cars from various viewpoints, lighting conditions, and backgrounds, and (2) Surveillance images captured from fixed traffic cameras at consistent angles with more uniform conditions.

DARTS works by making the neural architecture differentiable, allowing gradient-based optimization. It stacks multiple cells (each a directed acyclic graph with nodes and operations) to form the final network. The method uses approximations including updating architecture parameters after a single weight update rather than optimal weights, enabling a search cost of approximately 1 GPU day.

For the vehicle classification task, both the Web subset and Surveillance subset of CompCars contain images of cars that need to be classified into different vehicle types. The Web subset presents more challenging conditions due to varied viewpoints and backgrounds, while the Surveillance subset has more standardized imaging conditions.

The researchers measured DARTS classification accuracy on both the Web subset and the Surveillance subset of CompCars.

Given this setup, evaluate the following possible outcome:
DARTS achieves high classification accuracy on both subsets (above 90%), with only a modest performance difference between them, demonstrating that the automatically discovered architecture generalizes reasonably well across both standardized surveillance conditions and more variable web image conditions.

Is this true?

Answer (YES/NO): YES